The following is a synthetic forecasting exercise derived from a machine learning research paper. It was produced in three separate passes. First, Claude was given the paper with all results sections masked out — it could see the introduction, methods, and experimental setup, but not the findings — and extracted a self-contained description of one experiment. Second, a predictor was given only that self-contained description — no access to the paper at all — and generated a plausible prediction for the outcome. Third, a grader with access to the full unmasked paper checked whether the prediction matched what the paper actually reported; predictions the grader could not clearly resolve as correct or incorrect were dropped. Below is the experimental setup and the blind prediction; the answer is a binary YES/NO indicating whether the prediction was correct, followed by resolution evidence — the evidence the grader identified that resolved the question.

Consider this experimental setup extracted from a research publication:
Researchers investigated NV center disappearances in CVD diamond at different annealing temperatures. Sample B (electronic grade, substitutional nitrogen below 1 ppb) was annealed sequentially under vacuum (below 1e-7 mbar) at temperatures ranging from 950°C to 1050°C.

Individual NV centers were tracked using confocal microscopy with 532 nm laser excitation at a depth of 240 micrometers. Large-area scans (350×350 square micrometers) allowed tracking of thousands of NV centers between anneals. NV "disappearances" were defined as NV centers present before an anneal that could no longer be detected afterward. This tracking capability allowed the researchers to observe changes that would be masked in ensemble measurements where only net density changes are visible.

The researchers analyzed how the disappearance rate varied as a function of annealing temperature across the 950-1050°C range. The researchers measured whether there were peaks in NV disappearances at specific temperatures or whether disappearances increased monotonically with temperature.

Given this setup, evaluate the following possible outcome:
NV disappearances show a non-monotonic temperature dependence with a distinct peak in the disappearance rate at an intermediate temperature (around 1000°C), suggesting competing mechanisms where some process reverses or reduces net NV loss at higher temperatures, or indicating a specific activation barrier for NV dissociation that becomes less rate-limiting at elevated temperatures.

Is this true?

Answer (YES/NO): NO